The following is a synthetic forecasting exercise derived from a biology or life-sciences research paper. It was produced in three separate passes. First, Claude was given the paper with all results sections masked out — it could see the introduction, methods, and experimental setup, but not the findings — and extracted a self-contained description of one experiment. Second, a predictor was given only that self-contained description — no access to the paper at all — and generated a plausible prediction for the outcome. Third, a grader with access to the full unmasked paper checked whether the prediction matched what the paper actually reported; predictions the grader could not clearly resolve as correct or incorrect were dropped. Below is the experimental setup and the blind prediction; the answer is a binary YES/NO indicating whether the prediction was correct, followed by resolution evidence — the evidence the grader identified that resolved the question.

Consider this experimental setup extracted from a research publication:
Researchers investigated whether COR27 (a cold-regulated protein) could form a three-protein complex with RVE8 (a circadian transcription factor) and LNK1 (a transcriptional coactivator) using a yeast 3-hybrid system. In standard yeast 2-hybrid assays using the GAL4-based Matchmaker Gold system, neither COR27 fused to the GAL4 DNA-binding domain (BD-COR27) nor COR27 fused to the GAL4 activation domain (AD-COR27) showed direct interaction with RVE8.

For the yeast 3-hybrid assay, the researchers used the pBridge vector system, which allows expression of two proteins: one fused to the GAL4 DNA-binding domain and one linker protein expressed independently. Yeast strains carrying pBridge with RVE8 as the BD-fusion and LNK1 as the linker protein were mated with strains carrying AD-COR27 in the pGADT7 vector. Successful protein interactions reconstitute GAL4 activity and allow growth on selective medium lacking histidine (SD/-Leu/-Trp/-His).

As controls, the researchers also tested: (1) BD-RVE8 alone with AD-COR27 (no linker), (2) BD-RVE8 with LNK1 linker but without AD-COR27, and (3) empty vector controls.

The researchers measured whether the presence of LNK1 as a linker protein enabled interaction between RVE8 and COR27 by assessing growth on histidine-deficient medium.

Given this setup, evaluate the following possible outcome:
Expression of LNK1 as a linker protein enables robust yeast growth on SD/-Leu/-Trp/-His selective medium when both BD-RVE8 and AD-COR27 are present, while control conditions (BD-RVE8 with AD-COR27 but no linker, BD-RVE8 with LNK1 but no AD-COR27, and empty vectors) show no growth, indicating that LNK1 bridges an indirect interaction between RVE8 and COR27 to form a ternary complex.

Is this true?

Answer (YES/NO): YES